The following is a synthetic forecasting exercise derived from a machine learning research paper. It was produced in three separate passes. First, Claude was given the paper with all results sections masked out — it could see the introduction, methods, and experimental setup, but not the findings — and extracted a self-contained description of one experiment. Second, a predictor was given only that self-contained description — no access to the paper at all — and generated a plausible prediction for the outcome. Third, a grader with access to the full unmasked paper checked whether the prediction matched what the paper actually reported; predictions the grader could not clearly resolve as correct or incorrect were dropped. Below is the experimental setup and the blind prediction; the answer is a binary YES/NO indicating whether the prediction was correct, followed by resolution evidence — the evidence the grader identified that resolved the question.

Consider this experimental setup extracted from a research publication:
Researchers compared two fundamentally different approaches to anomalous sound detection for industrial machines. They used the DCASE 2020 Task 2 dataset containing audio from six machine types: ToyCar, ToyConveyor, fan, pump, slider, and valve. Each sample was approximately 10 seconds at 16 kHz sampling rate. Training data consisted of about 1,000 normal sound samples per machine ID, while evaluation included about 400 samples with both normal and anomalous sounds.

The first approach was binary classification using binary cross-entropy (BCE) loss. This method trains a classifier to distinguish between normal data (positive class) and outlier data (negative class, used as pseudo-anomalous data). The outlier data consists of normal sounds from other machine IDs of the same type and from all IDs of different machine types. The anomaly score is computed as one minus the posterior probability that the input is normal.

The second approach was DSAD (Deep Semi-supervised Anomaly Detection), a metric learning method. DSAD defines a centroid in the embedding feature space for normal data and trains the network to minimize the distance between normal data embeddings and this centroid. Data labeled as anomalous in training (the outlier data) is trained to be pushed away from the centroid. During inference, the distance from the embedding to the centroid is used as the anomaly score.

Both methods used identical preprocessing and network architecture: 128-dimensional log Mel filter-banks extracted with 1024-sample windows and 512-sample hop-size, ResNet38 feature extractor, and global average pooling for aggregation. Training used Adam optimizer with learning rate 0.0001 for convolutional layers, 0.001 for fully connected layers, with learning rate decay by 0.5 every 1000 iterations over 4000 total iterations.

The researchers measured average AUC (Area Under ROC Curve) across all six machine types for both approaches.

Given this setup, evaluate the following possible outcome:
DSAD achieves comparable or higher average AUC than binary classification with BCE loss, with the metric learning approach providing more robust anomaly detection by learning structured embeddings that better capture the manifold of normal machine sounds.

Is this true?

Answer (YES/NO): NO